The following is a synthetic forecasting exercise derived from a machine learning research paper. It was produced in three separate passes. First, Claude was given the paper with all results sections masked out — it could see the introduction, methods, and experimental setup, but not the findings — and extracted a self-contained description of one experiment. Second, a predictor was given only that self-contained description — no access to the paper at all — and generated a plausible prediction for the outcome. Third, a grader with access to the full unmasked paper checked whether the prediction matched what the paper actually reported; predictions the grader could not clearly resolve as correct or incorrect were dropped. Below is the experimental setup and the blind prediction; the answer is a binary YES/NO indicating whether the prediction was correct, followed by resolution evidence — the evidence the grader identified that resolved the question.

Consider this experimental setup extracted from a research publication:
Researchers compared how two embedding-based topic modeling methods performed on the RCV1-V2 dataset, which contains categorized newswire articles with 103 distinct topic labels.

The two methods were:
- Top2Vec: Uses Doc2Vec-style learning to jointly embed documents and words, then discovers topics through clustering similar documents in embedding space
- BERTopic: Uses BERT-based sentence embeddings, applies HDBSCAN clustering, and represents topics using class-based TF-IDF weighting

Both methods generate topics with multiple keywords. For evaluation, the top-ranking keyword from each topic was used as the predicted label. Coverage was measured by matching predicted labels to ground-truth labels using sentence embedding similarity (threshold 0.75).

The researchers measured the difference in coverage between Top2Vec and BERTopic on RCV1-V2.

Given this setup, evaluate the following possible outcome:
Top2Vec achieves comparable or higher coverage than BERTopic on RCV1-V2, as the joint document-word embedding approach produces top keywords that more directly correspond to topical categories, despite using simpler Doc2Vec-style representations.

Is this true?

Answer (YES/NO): YES